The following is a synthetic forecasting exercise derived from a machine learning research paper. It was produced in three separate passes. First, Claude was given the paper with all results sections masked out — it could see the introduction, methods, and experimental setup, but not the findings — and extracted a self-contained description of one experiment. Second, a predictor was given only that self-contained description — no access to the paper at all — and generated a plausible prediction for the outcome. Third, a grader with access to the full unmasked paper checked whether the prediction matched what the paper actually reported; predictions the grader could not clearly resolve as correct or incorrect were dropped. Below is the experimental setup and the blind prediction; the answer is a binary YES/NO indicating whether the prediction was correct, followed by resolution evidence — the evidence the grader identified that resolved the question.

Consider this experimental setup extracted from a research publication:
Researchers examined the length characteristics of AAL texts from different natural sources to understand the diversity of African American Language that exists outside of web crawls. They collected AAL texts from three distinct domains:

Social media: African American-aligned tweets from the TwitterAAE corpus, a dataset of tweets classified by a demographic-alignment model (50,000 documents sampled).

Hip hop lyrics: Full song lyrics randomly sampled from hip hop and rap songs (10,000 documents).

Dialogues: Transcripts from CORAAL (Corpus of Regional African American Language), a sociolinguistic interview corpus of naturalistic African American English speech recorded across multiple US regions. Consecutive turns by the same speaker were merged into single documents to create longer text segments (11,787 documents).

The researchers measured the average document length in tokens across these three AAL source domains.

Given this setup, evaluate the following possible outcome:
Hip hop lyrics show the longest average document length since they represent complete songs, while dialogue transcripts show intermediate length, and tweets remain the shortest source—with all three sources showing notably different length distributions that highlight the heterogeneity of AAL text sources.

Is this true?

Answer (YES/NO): YES